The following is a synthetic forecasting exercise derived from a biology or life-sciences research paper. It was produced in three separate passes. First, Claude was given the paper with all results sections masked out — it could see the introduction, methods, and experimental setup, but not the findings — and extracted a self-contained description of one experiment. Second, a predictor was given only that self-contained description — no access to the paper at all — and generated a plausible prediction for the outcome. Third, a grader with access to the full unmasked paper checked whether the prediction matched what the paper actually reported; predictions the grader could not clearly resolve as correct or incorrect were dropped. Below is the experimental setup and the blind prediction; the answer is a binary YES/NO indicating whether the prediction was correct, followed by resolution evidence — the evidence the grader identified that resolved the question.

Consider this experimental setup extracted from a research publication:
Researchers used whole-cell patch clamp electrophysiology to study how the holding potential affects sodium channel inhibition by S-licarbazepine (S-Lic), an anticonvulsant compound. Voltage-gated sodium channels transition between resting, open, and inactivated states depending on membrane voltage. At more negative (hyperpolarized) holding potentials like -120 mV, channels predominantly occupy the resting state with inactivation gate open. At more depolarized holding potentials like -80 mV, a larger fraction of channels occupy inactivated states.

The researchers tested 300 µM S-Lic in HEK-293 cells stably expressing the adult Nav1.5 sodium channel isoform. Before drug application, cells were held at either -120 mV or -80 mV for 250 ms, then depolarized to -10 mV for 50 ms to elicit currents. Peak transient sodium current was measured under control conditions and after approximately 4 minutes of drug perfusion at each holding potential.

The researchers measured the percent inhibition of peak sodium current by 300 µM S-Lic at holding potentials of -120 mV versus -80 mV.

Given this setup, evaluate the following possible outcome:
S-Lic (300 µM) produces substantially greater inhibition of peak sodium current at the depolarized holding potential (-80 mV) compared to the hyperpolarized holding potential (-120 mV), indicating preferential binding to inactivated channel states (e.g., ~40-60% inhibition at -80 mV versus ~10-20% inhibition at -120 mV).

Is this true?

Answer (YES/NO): NO